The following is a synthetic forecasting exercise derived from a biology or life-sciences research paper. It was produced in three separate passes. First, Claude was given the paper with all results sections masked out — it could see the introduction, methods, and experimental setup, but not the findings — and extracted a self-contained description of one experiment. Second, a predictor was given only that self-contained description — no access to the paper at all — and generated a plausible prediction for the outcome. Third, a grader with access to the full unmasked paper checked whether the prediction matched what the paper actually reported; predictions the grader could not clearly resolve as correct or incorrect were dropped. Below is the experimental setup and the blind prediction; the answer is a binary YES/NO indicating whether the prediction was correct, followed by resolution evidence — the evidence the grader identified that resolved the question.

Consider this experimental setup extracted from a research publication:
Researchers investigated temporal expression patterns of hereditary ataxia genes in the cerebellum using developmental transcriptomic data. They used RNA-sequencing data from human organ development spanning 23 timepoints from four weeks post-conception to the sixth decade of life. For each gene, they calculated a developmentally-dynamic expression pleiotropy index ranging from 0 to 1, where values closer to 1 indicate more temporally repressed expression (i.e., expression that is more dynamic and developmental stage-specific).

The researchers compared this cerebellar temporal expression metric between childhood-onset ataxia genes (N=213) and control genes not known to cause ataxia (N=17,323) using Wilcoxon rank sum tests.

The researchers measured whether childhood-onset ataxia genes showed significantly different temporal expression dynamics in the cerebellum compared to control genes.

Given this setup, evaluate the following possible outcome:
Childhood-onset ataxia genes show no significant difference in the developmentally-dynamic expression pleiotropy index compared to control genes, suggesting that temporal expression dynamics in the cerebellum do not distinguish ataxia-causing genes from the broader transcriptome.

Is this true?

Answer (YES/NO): NO